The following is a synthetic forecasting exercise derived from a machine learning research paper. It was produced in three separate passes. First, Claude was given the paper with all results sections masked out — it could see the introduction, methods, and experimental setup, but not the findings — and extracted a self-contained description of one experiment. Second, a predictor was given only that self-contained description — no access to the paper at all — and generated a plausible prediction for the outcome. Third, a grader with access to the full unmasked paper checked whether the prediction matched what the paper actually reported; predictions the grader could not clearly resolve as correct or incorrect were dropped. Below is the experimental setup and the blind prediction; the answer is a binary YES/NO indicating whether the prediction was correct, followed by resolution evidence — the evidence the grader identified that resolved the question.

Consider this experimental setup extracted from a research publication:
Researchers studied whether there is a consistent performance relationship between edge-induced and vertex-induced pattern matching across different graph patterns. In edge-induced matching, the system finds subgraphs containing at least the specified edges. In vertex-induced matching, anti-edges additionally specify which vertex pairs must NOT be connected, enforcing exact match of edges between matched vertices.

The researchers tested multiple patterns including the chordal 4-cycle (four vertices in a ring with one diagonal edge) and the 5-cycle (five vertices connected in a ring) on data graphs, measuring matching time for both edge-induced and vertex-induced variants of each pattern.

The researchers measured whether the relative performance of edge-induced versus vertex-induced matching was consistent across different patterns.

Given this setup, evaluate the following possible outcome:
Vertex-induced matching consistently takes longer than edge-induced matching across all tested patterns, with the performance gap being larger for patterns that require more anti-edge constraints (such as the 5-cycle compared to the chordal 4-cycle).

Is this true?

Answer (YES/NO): NO